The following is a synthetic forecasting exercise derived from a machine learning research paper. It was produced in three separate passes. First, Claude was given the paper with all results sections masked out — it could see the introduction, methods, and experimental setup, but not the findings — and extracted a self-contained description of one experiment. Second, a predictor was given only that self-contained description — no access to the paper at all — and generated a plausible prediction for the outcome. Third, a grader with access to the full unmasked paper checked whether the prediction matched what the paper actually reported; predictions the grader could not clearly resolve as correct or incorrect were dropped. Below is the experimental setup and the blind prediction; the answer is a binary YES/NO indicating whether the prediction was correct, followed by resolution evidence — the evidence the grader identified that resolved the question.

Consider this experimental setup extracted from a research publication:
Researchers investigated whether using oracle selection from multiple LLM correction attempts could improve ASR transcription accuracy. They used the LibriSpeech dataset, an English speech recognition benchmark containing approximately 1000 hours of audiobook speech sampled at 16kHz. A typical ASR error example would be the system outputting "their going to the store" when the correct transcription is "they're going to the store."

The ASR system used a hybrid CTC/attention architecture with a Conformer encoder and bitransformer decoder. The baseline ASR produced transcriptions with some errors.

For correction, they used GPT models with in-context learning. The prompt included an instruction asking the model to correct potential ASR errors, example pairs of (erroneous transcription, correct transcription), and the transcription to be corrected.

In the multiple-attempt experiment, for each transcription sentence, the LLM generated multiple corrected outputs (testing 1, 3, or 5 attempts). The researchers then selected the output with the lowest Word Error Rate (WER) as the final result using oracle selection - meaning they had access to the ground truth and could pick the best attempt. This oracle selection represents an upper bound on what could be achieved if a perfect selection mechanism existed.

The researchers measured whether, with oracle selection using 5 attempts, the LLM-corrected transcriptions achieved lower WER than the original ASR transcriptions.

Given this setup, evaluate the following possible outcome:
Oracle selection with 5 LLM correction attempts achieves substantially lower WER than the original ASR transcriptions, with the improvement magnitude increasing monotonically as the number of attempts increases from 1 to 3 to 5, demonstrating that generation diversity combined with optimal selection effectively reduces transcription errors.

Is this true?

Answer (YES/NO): NO